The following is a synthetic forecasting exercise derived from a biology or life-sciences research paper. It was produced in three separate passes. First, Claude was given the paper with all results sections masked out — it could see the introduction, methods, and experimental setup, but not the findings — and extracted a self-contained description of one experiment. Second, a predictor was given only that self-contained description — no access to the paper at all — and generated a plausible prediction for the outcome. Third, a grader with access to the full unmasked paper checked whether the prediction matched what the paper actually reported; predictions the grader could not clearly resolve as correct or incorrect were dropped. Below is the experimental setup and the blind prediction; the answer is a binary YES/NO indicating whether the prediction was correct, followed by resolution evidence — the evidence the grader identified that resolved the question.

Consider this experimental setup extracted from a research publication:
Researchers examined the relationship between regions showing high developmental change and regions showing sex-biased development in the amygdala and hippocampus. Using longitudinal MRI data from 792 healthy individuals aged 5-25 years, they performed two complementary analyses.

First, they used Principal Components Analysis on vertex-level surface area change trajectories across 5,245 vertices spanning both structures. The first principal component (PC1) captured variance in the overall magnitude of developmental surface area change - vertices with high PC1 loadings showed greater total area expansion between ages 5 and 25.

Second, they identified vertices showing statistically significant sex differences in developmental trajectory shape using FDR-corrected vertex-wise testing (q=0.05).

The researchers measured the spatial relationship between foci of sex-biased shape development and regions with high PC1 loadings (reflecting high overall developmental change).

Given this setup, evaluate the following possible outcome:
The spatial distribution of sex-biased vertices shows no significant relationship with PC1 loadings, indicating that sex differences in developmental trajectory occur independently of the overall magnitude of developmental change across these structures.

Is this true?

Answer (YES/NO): NO